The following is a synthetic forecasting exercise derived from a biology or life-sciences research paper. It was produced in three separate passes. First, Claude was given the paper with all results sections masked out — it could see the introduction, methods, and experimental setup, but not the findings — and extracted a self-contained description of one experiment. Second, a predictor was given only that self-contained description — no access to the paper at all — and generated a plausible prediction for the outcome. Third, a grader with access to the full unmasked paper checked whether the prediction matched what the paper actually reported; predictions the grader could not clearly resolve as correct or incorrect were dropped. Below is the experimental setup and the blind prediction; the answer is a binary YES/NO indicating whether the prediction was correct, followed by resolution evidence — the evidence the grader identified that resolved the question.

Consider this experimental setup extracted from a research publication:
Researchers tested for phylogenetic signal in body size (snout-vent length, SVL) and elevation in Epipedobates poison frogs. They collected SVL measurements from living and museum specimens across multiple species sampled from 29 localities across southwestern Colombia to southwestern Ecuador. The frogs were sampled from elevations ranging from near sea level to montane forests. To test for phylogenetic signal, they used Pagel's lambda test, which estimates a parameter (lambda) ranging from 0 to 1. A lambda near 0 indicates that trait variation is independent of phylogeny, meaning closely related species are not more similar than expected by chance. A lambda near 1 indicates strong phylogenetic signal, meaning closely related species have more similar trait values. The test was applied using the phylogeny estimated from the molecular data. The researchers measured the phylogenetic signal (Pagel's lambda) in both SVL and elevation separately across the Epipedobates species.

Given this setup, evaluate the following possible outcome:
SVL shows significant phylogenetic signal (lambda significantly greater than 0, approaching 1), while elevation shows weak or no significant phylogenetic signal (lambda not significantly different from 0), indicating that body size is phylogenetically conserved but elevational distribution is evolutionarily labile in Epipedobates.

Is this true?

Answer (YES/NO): NO